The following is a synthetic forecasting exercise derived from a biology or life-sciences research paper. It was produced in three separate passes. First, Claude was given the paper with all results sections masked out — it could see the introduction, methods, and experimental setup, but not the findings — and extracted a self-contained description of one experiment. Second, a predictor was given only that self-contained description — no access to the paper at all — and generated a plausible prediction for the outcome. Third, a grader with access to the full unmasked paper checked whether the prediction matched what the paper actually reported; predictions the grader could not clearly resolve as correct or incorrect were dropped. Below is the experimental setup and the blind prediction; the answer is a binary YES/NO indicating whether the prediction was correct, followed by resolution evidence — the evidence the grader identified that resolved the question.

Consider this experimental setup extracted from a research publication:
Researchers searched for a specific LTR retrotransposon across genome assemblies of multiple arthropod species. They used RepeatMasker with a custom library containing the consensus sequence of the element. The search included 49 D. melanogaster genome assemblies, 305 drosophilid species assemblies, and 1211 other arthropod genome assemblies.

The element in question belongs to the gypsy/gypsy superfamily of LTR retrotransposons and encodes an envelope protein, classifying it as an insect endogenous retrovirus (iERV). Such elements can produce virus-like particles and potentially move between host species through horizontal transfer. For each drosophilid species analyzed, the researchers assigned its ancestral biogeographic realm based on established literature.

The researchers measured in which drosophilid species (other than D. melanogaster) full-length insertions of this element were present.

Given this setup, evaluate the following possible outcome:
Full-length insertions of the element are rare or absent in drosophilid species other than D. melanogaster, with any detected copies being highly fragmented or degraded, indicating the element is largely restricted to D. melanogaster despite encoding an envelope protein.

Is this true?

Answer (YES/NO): NO